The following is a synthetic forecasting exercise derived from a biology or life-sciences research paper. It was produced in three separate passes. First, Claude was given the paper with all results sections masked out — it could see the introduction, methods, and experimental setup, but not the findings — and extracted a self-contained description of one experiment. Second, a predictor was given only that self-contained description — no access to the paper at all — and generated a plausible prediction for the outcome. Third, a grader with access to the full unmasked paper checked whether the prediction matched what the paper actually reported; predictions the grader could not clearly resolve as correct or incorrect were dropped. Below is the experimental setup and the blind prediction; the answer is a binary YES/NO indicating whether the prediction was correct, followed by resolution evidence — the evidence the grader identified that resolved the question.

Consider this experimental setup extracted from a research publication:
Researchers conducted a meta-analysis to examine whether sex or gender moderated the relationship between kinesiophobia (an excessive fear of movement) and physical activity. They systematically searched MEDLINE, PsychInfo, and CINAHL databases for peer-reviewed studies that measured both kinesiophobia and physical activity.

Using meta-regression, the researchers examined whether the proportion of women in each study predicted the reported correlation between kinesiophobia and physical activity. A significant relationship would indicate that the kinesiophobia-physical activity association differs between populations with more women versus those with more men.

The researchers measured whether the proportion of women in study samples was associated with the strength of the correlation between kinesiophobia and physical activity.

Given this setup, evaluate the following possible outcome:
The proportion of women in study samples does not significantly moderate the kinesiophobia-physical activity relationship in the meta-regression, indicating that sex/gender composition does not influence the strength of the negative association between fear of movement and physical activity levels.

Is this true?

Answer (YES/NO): YES